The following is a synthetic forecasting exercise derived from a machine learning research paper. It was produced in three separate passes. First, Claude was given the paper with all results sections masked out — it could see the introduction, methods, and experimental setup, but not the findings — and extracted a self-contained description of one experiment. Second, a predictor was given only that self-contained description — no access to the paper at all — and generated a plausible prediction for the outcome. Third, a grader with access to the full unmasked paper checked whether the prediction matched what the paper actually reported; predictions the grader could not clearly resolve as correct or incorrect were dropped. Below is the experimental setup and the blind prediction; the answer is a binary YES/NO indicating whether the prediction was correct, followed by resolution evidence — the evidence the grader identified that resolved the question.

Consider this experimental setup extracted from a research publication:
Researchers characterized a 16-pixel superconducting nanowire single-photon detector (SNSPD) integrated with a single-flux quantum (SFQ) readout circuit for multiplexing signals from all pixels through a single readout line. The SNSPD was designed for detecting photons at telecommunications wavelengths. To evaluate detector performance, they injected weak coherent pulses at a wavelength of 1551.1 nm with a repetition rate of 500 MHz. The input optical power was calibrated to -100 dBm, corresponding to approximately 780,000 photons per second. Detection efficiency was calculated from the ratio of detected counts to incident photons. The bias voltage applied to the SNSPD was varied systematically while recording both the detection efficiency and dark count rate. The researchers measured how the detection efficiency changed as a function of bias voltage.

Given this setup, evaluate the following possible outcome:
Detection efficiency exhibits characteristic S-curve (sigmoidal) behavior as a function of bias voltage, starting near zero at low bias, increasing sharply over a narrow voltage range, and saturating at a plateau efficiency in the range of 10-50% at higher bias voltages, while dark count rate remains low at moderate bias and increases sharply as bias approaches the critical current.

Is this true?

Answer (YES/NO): NO